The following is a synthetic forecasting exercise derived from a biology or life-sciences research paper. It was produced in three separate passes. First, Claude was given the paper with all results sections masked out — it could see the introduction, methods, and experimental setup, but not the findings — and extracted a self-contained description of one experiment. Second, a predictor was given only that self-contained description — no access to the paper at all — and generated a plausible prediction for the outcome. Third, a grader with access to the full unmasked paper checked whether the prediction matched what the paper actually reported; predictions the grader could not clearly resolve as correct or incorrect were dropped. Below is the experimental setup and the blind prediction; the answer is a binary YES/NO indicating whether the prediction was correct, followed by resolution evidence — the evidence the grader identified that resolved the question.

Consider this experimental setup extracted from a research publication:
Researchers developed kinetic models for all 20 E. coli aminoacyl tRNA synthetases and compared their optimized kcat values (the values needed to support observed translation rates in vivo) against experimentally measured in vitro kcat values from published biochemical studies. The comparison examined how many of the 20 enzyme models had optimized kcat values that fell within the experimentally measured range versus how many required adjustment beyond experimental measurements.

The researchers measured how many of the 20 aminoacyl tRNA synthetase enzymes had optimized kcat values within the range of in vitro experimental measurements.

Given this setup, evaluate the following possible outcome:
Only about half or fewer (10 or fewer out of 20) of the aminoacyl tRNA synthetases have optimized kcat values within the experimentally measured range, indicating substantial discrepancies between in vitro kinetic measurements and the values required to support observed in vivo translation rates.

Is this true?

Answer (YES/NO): YES